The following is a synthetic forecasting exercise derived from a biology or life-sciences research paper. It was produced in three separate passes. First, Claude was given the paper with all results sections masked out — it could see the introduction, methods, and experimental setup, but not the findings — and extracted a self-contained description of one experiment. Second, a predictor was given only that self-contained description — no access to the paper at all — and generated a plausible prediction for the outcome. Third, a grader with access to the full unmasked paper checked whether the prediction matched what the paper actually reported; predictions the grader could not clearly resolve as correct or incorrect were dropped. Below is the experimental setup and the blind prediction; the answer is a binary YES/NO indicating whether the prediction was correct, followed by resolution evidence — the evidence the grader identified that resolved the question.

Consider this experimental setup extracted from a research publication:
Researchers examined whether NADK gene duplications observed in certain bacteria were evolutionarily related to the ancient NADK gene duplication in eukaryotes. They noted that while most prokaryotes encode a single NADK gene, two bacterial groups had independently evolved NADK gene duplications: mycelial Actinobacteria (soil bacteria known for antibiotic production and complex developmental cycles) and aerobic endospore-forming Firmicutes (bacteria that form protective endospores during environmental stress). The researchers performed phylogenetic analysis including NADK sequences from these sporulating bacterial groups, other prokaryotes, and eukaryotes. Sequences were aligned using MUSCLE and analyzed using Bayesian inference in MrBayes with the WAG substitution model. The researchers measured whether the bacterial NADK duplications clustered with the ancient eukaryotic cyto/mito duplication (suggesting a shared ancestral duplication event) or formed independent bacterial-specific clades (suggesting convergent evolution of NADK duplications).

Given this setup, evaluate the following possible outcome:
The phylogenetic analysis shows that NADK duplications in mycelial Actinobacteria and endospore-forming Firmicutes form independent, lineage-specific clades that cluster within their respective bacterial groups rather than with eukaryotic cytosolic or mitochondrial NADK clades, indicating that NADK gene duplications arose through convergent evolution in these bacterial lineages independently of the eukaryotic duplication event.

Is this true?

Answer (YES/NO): YES